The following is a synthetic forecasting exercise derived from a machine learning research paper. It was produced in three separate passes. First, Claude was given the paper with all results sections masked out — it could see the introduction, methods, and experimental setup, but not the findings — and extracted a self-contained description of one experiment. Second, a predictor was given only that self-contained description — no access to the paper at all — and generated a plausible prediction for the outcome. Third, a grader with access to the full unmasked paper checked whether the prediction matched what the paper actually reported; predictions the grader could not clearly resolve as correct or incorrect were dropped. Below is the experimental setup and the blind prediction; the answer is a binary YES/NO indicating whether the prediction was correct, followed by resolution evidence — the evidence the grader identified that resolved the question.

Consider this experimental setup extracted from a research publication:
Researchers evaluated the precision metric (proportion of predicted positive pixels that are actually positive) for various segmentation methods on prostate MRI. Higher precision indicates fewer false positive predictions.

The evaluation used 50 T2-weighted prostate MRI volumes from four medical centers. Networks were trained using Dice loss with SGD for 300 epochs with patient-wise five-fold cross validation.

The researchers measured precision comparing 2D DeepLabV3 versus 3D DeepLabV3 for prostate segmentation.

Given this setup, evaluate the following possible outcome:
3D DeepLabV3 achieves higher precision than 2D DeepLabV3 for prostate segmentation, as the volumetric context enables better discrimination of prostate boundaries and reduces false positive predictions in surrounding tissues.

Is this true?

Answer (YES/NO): NO